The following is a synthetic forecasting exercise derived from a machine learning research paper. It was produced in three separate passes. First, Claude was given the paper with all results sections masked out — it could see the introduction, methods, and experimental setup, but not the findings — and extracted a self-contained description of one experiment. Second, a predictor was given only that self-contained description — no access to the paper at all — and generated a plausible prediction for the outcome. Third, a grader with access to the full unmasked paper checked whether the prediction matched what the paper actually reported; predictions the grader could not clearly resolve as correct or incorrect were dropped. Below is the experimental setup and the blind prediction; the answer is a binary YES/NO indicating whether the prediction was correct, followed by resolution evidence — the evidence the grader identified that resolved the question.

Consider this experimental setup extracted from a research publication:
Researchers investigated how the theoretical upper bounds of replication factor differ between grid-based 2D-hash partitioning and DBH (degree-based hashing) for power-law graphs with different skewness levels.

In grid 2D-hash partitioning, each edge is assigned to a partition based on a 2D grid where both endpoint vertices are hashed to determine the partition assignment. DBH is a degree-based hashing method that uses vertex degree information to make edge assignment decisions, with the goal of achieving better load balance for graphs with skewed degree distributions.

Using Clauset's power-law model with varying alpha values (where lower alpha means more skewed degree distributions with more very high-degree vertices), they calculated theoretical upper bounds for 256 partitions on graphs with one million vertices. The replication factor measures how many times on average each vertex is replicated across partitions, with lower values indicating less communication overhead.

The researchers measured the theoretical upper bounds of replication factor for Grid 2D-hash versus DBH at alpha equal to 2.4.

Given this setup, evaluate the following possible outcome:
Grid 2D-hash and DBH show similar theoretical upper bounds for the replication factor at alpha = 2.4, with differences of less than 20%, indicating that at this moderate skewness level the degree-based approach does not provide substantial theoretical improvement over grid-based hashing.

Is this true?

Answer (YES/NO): YES